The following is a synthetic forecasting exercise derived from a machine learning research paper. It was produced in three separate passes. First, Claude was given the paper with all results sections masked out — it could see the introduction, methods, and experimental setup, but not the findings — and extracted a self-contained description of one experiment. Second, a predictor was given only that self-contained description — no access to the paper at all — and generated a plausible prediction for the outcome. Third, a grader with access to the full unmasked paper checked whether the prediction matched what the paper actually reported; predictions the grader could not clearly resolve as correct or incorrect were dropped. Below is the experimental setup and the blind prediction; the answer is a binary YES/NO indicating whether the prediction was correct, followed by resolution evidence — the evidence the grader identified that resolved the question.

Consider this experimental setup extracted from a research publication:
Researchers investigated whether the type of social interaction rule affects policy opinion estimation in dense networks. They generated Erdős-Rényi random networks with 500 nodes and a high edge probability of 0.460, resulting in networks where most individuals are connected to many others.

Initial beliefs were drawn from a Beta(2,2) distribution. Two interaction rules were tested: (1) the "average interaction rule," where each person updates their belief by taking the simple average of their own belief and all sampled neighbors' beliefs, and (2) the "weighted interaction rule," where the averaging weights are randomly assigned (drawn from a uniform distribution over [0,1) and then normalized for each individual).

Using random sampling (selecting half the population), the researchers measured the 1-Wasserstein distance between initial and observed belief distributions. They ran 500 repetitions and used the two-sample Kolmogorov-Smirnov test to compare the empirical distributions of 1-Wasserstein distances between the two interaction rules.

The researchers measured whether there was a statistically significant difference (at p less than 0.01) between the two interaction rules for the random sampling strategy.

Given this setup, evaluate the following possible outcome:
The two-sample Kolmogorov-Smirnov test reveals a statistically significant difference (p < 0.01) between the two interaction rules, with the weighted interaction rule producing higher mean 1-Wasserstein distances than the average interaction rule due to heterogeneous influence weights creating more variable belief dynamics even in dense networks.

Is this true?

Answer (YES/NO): NO